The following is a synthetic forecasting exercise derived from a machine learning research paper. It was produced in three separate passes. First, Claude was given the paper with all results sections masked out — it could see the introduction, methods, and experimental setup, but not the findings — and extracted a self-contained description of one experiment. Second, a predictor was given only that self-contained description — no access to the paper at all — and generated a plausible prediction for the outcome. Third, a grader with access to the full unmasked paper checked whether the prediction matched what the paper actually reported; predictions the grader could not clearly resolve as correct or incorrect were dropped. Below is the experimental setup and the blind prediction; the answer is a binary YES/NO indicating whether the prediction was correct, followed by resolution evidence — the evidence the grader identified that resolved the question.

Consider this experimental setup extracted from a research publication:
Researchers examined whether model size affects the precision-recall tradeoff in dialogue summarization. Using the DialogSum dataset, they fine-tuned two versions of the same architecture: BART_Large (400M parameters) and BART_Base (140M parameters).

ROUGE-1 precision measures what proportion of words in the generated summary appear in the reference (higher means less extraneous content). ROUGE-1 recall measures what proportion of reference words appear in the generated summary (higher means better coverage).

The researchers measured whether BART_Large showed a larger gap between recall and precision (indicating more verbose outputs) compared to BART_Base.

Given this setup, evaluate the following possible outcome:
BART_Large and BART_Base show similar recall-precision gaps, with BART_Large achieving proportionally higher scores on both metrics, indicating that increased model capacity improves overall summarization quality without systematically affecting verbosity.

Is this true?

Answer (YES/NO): NO